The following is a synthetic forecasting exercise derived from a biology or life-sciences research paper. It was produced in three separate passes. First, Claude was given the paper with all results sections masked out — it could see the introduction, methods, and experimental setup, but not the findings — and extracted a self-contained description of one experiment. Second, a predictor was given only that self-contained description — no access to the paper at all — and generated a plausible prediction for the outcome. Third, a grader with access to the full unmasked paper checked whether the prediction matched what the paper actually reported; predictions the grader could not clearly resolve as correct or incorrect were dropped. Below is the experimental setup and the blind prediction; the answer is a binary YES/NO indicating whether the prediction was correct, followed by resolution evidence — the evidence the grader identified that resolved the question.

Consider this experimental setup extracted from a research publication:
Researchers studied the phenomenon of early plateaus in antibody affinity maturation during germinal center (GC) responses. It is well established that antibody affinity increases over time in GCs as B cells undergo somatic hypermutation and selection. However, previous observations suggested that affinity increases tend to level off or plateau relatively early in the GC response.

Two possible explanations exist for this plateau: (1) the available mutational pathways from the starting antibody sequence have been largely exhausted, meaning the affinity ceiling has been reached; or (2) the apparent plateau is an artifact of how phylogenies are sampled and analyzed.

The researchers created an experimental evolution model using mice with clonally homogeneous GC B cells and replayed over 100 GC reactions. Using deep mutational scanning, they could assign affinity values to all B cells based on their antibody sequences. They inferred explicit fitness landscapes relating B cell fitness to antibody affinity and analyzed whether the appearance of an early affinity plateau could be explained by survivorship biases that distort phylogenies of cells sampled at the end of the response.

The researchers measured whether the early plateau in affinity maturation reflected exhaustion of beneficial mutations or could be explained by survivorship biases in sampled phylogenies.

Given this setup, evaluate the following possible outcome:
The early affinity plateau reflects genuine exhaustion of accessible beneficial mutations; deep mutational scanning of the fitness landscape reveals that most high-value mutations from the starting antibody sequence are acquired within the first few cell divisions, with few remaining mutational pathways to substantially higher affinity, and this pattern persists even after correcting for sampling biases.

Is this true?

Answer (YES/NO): NO